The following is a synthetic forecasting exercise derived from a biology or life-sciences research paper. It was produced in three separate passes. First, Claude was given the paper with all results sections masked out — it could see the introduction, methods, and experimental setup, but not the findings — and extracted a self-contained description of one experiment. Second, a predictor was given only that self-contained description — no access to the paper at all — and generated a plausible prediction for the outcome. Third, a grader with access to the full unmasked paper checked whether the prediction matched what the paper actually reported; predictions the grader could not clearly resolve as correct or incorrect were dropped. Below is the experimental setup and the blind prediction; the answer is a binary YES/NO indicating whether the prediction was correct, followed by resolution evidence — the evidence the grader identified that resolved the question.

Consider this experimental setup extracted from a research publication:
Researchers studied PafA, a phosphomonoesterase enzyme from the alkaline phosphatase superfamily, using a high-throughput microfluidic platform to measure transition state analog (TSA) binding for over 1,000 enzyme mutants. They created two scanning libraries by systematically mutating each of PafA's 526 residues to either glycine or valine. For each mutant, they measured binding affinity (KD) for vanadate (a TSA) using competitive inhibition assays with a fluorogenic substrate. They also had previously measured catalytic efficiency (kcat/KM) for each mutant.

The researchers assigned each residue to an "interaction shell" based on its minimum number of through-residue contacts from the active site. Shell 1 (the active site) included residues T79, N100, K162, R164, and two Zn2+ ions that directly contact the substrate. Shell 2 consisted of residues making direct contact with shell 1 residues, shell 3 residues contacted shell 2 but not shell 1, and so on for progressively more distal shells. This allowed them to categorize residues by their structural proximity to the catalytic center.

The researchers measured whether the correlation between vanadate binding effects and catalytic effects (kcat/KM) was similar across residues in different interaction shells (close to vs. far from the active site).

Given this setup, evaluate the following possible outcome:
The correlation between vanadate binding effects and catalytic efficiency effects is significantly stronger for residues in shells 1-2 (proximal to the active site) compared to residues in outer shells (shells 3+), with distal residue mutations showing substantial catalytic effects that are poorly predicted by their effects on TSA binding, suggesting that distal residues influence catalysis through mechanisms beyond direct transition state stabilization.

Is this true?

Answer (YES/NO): YES